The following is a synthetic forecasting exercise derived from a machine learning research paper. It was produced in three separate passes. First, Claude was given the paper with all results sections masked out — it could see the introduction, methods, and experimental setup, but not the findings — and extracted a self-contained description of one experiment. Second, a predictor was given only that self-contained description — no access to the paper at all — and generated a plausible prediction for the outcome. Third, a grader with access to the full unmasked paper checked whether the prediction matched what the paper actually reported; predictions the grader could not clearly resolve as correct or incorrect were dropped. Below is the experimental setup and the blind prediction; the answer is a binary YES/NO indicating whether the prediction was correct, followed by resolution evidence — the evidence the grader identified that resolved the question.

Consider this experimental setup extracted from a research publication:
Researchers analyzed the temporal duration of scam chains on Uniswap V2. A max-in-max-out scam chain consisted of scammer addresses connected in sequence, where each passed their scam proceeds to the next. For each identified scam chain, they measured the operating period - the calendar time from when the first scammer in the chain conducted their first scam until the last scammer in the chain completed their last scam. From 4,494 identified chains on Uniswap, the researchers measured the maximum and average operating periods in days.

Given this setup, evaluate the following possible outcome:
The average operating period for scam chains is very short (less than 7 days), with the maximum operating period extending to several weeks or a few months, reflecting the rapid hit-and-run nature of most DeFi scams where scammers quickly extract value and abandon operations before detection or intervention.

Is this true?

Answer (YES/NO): NO